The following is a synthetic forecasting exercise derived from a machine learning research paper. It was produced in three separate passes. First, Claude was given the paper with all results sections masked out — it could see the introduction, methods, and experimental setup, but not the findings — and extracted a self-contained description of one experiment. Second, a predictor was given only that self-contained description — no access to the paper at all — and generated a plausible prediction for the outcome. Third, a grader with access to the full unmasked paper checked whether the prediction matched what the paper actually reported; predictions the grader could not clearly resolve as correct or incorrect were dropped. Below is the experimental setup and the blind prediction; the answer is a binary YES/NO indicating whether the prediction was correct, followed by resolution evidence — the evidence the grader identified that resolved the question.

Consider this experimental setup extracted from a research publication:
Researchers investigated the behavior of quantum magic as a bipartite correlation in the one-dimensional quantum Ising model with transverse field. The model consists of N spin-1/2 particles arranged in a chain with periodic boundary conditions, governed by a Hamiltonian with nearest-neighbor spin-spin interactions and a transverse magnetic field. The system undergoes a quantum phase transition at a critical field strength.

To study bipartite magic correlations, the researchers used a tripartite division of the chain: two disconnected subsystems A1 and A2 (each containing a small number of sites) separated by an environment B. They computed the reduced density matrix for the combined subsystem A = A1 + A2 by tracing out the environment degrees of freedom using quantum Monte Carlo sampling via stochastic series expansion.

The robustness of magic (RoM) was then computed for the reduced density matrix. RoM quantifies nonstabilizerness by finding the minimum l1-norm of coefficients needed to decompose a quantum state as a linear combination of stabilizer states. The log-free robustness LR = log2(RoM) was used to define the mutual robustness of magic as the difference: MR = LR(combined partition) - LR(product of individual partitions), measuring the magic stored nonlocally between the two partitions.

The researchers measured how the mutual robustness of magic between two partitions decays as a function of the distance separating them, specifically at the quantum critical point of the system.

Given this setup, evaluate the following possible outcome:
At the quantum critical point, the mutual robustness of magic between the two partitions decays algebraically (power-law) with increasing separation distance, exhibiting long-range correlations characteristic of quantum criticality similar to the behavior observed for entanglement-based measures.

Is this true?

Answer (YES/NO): YES